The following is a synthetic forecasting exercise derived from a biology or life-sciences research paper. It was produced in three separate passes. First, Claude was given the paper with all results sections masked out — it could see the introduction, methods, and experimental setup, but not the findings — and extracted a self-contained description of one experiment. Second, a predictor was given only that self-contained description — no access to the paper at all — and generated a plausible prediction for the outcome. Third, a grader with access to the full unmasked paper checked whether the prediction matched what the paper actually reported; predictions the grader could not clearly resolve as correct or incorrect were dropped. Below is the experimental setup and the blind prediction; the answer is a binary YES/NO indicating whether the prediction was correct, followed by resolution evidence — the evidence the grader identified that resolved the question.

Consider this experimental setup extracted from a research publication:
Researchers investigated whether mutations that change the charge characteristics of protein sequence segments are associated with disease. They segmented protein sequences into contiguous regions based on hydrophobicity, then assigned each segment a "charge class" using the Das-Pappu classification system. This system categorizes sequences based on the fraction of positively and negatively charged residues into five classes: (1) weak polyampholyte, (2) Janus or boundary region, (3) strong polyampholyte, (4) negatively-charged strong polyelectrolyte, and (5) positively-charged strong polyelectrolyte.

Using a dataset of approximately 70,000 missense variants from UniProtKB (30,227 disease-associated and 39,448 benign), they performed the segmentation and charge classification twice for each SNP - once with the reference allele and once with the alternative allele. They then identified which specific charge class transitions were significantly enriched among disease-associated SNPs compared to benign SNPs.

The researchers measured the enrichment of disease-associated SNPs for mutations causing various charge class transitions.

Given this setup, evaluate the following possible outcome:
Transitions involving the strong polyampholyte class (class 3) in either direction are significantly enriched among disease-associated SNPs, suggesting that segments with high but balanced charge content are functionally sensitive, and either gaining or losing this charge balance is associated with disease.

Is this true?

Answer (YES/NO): YES